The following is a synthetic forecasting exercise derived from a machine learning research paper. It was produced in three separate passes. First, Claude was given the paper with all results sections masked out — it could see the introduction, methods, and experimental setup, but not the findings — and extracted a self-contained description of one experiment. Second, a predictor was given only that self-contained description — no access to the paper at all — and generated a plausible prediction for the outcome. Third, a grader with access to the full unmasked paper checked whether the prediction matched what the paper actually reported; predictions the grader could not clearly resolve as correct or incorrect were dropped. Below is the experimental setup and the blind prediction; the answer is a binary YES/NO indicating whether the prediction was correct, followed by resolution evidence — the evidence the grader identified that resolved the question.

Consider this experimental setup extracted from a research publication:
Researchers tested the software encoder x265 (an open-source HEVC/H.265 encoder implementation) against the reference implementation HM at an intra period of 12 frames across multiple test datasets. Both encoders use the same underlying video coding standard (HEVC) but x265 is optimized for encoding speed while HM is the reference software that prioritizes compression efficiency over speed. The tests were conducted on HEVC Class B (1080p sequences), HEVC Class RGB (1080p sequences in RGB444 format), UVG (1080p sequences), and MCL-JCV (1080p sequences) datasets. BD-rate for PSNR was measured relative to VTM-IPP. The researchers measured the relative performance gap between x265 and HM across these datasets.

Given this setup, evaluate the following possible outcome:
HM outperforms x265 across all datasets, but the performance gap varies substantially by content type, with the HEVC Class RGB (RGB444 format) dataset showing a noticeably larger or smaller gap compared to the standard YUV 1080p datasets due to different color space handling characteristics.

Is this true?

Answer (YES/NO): NO